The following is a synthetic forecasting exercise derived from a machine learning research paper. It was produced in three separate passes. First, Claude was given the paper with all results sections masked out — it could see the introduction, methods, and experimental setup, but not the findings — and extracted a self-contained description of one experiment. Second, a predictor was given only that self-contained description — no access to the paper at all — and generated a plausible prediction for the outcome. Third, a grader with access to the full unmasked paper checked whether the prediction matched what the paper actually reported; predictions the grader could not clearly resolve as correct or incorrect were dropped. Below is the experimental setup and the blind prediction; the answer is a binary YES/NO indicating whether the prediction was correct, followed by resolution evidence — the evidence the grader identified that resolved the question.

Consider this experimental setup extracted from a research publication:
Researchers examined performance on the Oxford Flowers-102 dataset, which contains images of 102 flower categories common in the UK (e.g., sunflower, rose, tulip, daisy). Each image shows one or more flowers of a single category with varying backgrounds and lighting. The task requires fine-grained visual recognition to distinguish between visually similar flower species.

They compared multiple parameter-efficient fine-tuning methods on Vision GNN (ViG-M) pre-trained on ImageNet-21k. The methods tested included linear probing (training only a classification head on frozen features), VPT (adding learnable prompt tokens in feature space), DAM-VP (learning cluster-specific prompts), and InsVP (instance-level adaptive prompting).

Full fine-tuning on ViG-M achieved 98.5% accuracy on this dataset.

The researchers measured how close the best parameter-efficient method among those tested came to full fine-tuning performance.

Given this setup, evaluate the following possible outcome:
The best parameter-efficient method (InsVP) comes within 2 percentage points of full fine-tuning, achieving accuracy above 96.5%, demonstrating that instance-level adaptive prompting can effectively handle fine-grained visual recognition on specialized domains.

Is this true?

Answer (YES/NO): NO